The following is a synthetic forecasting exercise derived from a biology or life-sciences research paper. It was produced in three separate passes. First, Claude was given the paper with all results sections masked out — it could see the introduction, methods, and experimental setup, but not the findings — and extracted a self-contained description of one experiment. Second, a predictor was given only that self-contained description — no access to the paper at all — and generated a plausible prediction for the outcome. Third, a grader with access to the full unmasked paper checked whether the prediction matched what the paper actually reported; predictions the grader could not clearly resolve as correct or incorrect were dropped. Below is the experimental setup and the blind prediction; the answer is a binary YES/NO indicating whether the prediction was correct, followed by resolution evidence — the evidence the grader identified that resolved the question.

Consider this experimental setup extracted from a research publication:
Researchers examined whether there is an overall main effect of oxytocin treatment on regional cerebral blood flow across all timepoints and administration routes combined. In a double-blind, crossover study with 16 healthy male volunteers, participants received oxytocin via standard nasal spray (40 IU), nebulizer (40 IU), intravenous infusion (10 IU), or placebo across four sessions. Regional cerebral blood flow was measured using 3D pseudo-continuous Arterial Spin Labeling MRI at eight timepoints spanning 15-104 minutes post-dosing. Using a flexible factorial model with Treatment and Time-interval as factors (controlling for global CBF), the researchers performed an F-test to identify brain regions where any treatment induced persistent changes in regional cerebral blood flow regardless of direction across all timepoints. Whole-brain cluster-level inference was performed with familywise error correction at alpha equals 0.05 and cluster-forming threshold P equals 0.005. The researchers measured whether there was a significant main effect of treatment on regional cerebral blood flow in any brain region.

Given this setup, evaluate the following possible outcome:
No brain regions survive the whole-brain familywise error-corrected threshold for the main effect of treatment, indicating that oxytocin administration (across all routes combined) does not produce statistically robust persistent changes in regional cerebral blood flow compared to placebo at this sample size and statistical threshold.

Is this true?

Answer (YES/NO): YES